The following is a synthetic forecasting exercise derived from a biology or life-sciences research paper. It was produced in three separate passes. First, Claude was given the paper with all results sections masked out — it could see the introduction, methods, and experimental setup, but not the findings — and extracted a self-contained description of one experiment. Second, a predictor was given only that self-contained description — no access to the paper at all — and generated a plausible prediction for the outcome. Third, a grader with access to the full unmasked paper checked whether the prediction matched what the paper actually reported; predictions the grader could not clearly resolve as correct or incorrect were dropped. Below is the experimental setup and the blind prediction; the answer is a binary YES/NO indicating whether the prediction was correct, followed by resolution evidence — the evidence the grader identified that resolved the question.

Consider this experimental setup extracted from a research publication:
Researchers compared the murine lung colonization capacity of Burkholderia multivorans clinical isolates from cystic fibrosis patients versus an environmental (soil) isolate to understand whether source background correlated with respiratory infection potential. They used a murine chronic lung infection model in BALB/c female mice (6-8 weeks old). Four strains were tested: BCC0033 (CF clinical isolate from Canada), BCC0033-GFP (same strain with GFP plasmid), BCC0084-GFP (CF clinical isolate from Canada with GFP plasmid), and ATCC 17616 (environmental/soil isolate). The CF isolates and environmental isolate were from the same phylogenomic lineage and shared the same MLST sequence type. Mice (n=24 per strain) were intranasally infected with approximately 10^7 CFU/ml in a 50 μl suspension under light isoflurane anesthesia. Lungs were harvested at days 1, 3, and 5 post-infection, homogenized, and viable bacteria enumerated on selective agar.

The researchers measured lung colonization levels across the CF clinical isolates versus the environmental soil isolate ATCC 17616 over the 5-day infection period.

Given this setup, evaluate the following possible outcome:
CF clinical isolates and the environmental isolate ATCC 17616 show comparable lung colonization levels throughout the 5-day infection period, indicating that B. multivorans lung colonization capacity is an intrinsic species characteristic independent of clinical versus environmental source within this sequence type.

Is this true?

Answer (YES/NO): NO